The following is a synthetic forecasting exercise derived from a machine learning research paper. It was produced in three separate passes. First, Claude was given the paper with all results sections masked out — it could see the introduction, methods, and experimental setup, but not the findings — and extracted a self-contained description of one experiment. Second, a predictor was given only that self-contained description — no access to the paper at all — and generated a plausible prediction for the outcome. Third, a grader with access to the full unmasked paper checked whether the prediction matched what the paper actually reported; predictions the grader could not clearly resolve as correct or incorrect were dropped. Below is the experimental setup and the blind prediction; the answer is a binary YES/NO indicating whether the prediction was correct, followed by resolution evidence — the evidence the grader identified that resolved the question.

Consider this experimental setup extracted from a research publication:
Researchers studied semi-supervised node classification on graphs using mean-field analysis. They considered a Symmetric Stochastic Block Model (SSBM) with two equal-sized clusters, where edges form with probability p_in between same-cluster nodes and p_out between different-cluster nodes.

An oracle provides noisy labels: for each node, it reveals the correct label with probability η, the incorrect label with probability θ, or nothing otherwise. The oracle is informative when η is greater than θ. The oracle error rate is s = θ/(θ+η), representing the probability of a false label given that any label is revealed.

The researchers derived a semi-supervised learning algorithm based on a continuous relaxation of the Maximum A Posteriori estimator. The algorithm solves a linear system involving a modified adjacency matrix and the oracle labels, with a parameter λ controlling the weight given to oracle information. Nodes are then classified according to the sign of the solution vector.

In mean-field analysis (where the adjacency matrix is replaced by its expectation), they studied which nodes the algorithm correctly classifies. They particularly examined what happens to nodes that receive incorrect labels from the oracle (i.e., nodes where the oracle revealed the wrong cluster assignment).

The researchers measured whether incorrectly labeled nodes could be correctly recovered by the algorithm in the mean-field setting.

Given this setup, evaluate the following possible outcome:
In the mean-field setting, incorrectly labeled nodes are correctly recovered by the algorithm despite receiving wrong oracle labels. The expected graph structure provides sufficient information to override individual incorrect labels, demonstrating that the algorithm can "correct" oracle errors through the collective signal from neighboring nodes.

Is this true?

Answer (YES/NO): NO